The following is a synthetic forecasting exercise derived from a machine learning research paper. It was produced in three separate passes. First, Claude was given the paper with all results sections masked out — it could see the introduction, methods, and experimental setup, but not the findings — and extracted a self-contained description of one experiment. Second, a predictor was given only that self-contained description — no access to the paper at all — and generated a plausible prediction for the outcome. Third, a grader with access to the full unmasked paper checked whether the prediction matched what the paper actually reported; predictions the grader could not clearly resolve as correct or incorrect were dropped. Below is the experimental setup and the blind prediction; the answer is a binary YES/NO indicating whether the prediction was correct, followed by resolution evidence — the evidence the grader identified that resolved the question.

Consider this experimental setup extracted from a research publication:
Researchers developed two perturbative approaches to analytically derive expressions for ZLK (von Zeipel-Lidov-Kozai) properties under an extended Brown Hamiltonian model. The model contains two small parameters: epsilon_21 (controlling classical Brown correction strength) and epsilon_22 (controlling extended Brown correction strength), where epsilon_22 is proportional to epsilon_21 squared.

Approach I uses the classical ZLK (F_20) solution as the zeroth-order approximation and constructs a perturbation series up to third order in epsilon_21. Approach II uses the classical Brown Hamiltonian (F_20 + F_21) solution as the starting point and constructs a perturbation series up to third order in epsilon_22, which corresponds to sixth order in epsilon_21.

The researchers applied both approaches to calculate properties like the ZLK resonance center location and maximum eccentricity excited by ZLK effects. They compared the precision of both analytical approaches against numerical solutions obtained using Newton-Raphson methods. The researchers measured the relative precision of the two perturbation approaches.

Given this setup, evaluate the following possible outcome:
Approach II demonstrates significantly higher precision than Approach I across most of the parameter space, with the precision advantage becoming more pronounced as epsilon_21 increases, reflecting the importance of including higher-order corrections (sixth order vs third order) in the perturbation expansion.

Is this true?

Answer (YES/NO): NO